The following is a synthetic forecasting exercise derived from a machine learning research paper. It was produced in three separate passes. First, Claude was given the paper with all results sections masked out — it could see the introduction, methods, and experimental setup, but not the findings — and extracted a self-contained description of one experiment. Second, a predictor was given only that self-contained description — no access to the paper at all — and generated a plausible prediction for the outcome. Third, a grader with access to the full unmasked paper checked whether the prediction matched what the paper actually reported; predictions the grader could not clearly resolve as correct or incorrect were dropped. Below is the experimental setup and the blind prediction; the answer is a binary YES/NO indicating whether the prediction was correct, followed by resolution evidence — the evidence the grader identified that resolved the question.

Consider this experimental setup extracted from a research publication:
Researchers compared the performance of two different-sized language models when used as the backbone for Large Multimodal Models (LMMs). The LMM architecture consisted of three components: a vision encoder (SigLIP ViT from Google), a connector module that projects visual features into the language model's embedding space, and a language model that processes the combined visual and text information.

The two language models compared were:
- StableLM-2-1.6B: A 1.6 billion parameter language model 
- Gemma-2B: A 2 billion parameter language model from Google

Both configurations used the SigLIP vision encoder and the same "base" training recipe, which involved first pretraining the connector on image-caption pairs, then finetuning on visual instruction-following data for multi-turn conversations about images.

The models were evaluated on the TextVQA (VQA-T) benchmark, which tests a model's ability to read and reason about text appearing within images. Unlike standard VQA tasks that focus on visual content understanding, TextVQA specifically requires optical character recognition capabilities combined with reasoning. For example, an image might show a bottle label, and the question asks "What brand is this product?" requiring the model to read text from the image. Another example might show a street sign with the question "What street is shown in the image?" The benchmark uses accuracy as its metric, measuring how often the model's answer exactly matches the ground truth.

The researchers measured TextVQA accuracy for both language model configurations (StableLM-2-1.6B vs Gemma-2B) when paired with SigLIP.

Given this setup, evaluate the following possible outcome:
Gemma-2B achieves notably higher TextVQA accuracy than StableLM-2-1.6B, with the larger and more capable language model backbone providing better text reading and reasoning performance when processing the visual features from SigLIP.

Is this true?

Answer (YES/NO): NO